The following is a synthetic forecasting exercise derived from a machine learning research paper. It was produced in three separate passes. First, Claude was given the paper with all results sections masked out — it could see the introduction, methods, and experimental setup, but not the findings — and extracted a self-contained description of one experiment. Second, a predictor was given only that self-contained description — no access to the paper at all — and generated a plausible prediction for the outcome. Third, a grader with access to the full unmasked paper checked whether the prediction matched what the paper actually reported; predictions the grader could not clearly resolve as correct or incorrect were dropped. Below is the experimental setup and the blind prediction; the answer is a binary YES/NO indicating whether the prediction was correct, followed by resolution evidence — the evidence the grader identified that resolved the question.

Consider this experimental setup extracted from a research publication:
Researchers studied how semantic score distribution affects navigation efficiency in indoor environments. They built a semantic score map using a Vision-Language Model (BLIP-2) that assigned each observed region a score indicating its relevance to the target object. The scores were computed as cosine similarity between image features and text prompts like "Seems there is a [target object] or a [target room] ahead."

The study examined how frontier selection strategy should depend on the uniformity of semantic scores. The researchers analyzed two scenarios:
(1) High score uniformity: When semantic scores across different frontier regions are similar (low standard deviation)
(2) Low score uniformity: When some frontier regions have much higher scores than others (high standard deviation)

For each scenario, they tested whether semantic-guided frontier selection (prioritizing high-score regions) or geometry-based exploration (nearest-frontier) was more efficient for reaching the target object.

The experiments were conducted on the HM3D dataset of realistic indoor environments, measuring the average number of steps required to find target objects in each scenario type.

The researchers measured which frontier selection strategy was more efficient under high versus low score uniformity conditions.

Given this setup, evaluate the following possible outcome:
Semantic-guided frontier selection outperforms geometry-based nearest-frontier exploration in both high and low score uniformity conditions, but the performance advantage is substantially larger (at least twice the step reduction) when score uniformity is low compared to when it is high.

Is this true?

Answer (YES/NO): NO